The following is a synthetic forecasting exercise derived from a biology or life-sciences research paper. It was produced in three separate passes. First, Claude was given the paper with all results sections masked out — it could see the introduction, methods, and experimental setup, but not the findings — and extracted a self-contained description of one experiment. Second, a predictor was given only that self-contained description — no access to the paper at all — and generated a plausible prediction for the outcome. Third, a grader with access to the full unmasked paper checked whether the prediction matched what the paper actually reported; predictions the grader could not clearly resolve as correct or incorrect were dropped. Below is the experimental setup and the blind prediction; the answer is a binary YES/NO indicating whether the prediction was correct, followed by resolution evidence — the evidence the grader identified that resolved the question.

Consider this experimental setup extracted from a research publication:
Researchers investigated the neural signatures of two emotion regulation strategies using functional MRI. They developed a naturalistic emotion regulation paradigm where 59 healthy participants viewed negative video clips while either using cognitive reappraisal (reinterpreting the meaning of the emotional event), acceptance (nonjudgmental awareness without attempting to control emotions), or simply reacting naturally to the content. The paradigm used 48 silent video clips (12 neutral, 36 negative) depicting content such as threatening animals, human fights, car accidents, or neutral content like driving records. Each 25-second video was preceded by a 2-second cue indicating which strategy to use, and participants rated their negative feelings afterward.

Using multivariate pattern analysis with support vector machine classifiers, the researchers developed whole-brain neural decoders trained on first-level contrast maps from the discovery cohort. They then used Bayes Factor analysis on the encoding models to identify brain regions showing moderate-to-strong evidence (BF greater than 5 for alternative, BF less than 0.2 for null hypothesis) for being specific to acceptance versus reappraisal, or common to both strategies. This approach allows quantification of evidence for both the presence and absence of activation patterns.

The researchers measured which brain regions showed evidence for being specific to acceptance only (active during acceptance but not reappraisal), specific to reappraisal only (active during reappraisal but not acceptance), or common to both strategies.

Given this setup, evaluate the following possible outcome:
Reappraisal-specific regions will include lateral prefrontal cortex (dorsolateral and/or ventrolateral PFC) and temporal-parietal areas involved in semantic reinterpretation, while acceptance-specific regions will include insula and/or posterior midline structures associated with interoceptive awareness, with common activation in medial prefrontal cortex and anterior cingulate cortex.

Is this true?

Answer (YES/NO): NO